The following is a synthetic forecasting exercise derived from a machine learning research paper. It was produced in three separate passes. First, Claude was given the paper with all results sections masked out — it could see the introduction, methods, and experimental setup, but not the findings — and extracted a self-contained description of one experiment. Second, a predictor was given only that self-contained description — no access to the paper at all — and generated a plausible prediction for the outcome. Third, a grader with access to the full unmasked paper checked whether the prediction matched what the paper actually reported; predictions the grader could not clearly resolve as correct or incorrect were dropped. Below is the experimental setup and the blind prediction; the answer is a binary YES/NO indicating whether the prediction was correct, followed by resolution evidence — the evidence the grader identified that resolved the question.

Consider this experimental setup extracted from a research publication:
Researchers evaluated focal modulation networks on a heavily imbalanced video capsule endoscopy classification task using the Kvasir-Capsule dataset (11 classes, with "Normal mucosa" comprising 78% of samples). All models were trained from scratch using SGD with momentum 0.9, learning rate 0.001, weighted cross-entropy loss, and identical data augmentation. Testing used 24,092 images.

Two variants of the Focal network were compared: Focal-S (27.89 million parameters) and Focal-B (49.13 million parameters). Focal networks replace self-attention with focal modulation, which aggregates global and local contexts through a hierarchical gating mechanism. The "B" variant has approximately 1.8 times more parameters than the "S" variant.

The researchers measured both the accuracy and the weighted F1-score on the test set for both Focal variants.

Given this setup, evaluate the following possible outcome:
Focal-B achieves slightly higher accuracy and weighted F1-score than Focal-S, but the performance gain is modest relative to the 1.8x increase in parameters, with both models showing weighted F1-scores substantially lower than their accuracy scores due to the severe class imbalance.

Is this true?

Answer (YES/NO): NO